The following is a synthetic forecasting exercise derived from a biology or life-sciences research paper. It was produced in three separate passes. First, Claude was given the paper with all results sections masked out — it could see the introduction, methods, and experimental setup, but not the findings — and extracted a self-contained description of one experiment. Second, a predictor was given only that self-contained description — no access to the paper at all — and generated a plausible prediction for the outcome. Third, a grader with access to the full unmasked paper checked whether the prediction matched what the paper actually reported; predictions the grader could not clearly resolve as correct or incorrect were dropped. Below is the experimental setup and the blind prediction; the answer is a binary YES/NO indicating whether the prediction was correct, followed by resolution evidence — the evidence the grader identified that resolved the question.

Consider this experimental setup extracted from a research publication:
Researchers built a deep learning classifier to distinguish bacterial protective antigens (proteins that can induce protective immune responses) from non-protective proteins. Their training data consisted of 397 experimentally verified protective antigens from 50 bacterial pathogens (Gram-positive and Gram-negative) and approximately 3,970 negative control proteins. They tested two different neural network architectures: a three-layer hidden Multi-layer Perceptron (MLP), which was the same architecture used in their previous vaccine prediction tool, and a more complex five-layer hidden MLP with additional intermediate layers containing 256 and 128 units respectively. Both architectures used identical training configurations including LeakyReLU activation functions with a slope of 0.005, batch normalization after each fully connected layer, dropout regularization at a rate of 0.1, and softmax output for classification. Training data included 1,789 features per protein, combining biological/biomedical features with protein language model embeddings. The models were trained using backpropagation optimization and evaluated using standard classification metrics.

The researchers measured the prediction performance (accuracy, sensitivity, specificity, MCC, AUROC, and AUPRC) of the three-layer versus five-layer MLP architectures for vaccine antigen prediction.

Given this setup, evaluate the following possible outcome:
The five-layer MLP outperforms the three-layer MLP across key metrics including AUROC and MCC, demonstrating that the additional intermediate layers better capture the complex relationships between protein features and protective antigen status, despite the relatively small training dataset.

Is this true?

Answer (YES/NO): NO